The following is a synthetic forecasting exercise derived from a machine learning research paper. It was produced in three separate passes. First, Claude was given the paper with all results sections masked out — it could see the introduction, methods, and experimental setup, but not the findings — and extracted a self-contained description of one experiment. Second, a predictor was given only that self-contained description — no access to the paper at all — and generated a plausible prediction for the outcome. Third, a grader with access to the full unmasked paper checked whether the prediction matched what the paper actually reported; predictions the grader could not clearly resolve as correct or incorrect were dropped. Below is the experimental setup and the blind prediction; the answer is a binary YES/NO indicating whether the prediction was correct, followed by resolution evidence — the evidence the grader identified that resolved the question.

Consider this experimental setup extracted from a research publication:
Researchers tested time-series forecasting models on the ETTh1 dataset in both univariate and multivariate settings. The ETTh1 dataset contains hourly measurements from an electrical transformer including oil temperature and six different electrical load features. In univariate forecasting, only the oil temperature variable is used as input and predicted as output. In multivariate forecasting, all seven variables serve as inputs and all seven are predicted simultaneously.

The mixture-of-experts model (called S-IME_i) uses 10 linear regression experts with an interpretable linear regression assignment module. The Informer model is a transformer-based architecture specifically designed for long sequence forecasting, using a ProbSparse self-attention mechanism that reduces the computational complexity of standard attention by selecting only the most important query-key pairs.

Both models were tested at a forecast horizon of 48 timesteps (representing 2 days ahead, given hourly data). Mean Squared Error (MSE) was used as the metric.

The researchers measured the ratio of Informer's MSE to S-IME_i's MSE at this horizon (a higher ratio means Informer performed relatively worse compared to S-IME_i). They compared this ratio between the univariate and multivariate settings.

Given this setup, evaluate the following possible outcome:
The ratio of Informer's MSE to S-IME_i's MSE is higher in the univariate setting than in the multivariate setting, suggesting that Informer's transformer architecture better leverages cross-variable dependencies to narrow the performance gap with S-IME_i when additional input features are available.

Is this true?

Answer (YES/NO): NO